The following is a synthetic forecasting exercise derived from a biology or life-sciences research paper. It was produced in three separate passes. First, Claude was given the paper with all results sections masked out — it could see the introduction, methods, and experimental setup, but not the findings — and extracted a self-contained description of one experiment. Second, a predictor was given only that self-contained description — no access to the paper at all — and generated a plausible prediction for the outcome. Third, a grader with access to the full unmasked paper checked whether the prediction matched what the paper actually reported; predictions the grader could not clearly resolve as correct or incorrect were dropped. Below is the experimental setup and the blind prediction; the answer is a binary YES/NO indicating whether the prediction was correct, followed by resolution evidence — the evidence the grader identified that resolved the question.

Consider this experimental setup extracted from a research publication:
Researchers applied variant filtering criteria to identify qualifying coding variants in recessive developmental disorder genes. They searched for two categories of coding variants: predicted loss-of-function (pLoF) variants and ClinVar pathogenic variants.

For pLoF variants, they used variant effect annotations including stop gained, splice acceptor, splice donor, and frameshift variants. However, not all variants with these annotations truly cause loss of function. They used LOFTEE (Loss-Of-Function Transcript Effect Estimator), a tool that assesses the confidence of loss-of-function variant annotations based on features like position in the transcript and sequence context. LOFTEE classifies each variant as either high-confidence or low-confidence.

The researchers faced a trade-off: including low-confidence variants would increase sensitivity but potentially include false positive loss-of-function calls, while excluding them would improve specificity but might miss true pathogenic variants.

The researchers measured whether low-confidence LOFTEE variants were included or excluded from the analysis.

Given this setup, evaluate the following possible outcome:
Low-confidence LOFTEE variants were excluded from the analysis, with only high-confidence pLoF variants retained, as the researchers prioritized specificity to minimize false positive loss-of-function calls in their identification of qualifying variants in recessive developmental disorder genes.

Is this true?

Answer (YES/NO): YES